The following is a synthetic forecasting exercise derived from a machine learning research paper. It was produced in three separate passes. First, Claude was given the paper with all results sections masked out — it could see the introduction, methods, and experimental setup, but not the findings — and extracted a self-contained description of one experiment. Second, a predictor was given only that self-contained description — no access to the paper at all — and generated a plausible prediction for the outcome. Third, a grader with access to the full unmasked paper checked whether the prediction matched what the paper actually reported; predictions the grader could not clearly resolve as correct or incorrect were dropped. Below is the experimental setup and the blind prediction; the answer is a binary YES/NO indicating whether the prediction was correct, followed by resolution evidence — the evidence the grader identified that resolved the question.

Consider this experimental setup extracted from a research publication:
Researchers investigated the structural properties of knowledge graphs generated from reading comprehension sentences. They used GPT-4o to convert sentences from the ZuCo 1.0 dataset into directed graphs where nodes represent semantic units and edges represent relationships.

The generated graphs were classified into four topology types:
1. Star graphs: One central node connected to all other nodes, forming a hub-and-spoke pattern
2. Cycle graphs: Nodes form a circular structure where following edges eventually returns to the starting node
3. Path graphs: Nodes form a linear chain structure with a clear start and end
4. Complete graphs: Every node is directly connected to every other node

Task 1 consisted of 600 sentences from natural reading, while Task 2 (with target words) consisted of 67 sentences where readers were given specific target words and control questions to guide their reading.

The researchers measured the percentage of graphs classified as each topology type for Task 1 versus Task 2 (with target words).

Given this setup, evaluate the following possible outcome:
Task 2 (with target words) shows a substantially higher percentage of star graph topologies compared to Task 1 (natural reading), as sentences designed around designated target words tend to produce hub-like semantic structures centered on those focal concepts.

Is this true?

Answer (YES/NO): YES